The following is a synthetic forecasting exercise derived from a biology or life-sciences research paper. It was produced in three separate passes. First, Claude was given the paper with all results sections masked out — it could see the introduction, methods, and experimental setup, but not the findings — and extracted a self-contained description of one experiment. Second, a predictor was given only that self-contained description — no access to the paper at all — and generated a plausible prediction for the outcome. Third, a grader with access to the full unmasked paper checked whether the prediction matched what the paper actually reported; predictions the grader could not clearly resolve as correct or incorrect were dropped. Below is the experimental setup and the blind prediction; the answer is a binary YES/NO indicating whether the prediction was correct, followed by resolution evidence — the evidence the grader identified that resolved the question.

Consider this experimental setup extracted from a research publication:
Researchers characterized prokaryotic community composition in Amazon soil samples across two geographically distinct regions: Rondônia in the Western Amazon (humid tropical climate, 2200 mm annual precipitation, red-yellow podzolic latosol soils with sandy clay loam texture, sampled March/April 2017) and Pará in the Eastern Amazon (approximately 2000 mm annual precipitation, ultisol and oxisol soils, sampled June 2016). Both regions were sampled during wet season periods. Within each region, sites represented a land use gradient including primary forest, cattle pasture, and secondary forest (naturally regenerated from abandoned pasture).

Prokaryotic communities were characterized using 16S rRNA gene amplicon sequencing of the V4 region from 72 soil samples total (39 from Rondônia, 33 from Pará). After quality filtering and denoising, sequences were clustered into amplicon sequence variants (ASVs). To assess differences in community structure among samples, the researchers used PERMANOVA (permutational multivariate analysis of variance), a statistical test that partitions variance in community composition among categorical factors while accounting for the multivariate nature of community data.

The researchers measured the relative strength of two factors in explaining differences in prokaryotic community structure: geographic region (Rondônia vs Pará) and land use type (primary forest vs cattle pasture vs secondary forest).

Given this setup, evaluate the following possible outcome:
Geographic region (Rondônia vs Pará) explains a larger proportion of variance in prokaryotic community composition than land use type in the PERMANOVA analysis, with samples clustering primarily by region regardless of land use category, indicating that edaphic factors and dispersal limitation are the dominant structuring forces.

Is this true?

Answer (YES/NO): NO